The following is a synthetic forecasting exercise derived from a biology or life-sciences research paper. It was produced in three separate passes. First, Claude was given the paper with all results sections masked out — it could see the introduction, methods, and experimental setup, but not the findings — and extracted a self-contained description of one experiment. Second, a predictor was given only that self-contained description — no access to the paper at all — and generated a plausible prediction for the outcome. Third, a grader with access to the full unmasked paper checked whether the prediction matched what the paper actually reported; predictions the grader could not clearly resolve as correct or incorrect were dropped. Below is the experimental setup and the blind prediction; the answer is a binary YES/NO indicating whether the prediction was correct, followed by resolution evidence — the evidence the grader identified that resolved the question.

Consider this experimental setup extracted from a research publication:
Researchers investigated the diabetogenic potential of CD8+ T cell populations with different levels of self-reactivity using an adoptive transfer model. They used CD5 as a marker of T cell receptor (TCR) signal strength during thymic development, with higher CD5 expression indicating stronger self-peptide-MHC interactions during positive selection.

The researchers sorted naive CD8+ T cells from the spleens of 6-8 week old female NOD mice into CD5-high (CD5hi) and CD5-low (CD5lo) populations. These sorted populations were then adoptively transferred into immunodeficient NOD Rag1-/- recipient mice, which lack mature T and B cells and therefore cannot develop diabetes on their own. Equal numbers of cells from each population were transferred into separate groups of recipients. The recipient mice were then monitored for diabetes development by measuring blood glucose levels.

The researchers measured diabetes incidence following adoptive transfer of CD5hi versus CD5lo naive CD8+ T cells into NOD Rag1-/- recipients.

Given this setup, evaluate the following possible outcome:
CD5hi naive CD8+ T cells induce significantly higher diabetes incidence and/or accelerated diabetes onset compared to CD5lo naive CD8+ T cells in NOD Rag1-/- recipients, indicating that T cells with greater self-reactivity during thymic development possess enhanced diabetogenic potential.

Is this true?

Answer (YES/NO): YES